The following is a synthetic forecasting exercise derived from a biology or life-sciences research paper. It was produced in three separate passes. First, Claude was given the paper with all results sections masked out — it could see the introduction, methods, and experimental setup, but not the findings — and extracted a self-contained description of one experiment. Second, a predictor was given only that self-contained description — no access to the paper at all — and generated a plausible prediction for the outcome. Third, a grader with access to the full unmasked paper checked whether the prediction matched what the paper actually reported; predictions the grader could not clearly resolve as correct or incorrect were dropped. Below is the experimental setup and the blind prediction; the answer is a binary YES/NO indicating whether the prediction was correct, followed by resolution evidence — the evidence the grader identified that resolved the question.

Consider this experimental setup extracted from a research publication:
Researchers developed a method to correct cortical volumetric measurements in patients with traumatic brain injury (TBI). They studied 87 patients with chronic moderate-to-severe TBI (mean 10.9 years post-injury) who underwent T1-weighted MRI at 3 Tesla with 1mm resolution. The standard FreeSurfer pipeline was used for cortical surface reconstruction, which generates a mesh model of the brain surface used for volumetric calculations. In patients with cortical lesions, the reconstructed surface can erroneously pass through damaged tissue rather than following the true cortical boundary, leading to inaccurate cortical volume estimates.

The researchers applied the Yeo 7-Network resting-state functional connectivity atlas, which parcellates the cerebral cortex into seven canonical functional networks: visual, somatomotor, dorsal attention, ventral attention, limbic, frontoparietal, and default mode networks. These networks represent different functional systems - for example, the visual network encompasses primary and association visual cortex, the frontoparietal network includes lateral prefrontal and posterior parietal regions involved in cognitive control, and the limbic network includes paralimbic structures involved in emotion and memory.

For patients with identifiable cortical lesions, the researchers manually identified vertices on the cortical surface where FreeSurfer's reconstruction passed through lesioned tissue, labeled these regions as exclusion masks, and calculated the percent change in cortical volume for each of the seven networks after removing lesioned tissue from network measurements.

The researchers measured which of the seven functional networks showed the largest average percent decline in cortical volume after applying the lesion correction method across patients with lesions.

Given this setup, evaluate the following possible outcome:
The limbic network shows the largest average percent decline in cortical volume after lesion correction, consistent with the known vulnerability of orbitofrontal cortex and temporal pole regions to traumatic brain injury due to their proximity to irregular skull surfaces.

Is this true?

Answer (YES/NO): YES